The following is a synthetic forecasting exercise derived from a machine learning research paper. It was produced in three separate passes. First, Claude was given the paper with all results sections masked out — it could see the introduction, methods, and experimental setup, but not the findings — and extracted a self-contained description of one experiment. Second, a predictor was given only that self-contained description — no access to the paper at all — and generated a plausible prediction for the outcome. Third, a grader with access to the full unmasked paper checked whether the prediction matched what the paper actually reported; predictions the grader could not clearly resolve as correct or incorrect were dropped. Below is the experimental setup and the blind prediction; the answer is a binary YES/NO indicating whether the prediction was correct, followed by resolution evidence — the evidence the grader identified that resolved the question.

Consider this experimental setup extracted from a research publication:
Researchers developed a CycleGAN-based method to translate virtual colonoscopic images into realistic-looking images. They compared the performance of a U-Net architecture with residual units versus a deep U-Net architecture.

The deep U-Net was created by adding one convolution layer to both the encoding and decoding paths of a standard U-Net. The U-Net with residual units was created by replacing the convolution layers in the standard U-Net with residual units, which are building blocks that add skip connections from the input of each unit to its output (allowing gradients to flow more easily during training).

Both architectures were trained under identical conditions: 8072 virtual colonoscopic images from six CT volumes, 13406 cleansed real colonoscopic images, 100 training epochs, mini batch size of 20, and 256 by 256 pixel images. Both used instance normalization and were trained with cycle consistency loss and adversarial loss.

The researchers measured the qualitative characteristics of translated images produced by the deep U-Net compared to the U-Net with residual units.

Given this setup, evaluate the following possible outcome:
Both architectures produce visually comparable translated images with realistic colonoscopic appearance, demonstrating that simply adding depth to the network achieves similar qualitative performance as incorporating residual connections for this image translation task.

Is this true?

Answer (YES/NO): YES